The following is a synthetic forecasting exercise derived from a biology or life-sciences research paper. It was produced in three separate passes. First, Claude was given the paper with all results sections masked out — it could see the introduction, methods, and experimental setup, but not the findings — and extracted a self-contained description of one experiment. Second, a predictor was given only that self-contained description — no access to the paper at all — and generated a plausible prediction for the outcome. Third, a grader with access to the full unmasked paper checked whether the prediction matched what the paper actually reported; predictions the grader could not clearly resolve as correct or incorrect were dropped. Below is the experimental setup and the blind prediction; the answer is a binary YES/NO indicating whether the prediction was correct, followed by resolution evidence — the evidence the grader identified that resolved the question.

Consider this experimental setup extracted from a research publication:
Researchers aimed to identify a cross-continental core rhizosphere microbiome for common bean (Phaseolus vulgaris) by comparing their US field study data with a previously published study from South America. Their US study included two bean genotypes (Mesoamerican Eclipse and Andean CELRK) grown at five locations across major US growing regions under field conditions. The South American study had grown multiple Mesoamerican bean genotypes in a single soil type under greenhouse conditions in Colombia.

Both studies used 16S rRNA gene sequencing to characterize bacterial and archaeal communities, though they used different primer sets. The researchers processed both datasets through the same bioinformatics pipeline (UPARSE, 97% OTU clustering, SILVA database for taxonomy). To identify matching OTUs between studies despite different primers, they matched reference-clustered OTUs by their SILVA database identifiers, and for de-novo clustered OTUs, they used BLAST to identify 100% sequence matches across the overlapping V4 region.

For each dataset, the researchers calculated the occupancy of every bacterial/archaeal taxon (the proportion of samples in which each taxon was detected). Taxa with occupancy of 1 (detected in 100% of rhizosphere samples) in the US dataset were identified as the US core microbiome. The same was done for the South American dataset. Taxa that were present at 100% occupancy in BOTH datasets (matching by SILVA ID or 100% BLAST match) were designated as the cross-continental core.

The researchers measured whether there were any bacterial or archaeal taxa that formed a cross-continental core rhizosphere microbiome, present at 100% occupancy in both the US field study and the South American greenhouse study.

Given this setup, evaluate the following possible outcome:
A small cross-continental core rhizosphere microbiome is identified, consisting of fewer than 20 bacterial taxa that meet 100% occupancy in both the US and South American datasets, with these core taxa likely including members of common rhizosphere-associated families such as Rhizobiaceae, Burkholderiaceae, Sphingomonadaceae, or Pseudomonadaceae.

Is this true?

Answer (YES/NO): NO